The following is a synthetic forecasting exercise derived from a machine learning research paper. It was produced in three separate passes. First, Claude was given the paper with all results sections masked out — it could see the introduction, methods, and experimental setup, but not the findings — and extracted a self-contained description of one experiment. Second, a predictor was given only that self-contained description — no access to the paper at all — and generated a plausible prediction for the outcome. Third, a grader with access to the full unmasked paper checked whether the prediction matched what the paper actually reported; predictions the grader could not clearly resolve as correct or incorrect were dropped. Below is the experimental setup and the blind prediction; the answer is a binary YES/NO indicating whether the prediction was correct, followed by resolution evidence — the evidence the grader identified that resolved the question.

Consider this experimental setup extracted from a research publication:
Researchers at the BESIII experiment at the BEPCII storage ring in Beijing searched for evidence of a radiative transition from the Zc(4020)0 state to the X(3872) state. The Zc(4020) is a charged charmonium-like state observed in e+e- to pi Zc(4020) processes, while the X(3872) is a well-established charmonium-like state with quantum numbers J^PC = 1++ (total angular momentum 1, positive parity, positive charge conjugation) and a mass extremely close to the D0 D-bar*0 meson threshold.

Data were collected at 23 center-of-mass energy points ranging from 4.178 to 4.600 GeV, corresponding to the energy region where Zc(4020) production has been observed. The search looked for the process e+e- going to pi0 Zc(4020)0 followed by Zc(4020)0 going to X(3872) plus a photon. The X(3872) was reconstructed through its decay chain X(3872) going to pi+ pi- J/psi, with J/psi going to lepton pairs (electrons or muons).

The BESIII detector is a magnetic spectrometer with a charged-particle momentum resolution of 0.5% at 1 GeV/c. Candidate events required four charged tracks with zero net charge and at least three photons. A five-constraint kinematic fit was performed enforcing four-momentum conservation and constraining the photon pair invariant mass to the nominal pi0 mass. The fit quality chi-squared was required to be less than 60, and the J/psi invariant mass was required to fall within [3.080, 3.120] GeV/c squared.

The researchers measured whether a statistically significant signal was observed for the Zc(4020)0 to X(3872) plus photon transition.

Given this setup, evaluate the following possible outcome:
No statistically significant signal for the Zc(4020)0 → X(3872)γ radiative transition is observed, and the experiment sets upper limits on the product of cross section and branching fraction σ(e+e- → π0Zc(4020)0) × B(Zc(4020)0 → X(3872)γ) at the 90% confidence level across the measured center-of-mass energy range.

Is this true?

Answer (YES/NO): YES